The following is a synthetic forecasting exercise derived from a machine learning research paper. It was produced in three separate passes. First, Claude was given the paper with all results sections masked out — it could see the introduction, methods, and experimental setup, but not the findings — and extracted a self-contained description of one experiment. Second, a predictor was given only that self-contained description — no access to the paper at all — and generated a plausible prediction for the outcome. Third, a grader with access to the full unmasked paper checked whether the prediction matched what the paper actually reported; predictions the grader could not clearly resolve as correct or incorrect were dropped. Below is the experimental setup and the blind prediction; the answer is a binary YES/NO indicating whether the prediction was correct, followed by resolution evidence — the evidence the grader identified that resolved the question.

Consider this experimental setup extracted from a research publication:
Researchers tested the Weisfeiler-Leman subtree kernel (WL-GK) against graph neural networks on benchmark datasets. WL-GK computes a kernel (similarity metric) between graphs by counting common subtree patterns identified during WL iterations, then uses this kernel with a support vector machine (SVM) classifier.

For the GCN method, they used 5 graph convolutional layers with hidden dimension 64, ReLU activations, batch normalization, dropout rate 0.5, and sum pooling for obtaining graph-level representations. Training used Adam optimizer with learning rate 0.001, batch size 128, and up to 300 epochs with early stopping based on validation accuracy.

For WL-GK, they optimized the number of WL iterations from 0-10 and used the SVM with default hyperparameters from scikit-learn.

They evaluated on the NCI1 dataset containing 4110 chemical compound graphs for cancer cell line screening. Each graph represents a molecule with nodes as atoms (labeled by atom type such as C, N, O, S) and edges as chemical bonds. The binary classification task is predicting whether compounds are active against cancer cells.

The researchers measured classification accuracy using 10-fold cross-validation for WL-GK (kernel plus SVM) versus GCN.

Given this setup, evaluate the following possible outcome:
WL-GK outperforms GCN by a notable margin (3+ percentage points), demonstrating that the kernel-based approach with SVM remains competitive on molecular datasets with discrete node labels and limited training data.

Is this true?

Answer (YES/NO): YES